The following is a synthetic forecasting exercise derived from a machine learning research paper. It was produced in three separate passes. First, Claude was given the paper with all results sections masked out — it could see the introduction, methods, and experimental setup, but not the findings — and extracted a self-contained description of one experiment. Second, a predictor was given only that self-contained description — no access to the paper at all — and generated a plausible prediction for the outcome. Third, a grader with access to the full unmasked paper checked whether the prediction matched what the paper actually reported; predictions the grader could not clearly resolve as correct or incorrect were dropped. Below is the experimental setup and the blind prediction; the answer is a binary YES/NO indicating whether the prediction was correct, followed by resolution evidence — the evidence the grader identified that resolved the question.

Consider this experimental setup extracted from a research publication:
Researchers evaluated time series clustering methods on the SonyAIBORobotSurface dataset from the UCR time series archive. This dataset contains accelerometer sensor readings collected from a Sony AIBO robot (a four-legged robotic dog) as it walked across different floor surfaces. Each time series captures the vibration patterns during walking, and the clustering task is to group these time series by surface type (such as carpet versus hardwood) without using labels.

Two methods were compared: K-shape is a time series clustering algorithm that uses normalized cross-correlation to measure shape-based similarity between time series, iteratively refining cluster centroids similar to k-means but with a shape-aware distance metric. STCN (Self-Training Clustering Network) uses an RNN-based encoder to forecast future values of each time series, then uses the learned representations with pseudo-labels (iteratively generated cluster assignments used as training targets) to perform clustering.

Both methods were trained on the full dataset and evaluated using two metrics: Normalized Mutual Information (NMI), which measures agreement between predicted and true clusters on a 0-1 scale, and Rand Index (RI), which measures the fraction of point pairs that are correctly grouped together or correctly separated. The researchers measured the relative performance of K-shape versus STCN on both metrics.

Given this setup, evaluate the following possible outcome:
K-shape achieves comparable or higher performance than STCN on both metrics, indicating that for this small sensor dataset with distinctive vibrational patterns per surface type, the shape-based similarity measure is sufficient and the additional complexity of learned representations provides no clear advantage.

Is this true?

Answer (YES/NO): YES